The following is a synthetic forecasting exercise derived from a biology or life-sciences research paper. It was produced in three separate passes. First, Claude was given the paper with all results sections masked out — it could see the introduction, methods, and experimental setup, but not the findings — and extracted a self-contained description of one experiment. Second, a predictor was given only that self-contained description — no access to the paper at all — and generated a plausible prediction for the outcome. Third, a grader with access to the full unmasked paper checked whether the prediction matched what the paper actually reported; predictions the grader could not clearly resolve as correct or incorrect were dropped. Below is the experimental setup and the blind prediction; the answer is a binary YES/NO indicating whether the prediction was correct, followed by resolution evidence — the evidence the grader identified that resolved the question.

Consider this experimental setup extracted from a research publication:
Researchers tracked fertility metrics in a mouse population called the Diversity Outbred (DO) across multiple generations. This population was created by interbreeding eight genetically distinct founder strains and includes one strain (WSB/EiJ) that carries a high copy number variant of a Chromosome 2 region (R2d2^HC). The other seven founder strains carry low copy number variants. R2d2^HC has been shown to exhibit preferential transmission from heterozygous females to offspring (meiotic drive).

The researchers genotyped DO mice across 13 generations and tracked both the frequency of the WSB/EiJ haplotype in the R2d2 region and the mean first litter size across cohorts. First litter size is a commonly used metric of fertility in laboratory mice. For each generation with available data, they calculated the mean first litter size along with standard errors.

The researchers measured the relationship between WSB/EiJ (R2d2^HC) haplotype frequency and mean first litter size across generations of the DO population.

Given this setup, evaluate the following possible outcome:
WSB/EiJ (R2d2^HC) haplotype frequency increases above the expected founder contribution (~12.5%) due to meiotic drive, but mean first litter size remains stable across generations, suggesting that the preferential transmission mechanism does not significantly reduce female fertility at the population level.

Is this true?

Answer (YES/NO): YES